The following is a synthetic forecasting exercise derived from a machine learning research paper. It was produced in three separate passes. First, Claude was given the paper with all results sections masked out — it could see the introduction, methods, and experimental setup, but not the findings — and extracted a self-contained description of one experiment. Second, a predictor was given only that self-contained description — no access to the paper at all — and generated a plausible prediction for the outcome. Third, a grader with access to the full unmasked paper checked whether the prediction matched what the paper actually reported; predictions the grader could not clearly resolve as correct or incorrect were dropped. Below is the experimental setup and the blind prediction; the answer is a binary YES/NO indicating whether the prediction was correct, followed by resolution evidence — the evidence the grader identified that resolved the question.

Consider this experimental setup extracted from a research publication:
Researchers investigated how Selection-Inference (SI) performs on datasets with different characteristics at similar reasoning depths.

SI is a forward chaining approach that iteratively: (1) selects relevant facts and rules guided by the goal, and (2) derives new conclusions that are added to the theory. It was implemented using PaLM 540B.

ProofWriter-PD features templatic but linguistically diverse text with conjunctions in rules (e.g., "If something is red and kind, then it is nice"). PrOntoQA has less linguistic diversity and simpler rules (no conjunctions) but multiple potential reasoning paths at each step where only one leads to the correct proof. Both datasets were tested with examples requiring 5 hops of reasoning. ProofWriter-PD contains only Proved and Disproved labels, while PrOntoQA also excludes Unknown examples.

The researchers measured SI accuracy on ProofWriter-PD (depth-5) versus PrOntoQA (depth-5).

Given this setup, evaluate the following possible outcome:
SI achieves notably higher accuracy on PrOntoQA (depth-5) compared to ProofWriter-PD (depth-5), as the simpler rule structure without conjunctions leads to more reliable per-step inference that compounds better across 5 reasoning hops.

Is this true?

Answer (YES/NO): NO